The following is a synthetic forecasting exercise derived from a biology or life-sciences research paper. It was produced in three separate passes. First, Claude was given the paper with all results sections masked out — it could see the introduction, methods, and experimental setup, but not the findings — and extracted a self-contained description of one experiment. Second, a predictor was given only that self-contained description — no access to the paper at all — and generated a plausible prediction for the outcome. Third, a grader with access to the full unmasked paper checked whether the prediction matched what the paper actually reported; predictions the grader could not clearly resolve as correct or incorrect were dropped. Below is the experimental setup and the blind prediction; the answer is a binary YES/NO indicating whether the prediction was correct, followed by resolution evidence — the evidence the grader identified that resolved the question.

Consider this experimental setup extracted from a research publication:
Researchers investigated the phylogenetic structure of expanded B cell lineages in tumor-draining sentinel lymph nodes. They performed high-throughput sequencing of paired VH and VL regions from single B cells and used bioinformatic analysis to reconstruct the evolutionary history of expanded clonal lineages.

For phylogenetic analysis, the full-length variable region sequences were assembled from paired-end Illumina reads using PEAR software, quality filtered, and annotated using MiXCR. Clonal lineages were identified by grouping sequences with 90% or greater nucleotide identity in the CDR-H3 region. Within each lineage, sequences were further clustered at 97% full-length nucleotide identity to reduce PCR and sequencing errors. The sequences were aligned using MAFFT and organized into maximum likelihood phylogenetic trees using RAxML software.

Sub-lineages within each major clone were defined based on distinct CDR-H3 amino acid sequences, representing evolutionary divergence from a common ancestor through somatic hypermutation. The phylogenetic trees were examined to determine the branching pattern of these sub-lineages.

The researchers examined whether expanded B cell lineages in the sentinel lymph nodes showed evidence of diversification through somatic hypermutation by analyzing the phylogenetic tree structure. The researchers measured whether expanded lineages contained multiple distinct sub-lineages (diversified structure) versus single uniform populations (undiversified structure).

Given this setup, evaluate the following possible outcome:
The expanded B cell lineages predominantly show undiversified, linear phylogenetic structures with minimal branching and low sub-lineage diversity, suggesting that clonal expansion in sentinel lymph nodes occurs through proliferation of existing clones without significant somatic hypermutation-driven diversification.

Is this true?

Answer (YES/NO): NO